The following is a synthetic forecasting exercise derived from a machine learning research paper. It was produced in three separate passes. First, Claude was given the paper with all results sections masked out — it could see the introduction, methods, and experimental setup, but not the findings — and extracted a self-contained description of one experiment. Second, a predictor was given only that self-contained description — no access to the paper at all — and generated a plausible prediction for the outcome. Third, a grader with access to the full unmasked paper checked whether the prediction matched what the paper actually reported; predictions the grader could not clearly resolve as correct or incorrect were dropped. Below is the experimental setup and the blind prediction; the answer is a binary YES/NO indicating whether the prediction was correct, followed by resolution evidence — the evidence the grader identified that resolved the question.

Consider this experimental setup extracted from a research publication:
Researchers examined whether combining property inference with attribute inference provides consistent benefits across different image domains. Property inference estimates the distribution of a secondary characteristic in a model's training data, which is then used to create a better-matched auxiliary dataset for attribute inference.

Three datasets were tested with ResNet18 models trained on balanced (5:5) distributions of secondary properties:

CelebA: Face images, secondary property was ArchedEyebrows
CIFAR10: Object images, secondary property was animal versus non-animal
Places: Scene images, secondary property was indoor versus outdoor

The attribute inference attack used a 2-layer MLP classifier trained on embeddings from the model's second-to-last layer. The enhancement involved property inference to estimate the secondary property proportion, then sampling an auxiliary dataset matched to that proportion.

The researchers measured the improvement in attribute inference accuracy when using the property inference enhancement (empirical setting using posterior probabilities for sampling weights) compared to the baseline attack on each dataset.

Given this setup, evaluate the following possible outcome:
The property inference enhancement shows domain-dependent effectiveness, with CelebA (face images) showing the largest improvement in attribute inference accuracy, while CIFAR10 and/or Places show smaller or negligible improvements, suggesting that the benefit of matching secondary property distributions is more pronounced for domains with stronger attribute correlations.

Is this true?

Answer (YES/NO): NO